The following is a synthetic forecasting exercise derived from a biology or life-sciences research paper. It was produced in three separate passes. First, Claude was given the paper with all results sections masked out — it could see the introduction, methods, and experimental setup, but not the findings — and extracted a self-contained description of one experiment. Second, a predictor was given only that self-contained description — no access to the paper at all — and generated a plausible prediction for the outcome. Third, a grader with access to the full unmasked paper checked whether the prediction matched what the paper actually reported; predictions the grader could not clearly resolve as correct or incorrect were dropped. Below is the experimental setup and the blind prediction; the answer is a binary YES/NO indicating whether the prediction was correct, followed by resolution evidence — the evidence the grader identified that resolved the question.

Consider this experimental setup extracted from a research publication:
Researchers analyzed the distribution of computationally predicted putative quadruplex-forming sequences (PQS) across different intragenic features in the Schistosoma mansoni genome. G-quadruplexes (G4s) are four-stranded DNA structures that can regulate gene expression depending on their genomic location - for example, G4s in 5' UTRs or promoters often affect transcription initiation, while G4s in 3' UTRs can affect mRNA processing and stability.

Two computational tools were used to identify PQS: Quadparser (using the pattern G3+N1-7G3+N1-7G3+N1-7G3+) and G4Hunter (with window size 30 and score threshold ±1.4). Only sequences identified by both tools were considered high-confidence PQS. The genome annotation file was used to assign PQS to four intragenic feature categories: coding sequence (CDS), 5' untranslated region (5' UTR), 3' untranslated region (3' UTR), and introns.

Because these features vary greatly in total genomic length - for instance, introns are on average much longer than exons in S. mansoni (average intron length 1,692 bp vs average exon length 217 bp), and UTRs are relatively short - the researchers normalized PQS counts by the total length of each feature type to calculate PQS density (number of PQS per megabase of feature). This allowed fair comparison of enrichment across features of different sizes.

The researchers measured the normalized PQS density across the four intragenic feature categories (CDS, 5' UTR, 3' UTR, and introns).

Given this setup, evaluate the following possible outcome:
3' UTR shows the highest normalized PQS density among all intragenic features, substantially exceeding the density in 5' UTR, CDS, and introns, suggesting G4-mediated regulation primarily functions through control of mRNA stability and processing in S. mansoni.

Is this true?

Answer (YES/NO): YES